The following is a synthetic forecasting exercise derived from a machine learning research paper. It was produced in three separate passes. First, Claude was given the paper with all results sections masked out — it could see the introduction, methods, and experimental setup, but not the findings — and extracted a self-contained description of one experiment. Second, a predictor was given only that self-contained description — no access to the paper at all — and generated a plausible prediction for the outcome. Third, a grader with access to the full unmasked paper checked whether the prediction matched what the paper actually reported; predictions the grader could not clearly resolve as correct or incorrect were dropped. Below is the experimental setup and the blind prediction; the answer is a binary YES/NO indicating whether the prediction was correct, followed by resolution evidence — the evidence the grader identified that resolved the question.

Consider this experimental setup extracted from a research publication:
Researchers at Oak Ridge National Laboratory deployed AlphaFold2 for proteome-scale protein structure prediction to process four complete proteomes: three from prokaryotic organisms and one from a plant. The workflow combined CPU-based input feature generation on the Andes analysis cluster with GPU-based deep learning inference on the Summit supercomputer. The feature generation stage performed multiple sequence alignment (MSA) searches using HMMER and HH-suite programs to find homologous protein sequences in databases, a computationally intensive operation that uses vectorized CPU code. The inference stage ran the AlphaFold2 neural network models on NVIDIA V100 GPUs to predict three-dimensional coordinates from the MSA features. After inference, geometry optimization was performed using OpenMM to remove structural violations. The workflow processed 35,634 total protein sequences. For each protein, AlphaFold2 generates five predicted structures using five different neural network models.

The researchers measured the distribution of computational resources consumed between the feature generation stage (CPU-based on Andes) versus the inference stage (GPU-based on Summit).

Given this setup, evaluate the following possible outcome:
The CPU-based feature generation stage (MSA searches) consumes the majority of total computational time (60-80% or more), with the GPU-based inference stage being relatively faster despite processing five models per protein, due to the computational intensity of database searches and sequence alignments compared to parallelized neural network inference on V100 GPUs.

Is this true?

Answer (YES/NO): NO